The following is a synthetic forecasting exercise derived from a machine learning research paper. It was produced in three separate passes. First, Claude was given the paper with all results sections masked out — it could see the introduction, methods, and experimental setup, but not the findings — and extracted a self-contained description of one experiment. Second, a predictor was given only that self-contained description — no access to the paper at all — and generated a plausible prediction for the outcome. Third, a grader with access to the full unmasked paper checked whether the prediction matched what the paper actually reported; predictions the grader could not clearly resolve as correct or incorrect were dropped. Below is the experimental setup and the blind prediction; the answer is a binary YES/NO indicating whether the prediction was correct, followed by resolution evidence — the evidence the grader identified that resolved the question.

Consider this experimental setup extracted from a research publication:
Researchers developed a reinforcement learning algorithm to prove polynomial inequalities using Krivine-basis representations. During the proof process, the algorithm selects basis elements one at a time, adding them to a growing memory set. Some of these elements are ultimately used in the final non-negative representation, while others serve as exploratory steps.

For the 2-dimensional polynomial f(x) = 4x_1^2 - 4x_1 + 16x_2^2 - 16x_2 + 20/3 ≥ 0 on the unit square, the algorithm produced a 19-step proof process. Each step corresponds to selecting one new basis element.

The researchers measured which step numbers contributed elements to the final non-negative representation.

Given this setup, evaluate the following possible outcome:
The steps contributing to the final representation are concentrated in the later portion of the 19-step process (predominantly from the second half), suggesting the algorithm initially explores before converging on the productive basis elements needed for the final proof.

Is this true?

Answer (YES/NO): YES